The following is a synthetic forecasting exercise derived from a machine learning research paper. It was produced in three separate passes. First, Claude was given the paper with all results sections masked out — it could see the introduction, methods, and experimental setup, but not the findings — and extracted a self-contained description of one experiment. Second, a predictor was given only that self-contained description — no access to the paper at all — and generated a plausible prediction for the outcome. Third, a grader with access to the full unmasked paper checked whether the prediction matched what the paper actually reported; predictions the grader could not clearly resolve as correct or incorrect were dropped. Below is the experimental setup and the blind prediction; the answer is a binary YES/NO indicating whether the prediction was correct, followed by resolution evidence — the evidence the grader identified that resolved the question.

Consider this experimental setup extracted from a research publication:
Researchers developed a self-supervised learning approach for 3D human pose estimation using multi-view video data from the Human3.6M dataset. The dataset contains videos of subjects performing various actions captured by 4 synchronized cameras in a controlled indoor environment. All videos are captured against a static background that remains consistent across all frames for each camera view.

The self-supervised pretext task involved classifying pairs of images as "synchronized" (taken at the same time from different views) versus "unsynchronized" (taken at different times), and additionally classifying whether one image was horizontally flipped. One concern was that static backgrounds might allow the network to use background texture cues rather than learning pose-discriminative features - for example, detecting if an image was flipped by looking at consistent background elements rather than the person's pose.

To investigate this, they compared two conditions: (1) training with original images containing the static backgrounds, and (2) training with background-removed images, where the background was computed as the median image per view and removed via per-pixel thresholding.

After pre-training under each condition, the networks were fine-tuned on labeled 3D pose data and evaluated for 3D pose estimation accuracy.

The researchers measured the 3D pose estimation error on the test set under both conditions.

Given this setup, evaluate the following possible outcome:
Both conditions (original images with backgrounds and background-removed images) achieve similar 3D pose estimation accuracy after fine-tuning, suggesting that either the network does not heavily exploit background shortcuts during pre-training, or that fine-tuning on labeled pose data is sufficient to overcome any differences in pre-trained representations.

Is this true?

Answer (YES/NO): NO